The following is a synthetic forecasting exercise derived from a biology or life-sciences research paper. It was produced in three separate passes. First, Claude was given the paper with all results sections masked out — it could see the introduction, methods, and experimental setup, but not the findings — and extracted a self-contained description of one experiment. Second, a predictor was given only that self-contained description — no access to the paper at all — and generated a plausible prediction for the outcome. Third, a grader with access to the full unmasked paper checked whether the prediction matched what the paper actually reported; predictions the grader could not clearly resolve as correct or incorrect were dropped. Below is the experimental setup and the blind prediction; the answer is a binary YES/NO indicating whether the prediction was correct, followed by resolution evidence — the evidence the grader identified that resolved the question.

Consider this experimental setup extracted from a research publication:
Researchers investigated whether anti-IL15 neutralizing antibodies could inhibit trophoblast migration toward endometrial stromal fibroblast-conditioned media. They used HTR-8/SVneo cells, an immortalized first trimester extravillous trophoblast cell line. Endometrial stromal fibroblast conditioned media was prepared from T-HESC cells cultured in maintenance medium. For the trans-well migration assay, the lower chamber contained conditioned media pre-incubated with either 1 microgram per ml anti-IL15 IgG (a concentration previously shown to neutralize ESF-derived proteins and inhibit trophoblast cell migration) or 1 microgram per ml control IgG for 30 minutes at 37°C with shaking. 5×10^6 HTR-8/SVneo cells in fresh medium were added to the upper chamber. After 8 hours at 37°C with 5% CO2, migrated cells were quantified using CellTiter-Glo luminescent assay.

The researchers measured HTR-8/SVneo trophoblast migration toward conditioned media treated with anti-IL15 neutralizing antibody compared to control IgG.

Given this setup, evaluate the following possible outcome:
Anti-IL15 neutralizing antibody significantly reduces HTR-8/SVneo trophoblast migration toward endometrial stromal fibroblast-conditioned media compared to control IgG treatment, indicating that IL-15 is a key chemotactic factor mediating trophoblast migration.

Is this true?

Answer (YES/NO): YES